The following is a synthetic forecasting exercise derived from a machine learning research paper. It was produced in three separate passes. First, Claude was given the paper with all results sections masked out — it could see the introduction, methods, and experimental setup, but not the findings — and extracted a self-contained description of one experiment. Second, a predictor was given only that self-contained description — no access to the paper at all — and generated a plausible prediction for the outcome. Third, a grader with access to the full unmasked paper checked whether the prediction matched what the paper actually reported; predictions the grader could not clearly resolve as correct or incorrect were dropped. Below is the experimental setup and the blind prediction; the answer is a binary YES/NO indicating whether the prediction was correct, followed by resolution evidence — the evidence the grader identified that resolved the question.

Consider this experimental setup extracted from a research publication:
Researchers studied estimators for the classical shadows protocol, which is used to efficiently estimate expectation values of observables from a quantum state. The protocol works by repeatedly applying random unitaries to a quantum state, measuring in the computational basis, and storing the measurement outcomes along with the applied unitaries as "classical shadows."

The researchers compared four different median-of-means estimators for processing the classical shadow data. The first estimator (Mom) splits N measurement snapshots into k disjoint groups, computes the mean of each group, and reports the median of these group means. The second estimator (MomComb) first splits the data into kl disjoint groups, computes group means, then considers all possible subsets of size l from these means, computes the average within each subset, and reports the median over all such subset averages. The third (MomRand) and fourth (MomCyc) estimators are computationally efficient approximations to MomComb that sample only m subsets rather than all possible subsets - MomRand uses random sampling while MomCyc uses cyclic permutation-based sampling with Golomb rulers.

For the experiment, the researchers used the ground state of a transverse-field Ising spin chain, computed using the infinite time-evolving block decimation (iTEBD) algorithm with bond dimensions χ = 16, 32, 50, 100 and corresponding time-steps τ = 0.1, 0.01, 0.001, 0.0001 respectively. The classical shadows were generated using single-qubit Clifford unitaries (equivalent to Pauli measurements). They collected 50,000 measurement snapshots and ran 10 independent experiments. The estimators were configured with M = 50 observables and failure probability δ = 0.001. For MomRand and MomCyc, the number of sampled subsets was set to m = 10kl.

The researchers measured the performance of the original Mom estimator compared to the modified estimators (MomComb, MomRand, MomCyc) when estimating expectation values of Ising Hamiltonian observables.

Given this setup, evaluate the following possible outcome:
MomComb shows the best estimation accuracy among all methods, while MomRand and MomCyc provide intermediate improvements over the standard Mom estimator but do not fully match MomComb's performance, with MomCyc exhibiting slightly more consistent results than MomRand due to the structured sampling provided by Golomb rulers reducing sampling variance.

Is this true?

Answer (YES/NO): NO